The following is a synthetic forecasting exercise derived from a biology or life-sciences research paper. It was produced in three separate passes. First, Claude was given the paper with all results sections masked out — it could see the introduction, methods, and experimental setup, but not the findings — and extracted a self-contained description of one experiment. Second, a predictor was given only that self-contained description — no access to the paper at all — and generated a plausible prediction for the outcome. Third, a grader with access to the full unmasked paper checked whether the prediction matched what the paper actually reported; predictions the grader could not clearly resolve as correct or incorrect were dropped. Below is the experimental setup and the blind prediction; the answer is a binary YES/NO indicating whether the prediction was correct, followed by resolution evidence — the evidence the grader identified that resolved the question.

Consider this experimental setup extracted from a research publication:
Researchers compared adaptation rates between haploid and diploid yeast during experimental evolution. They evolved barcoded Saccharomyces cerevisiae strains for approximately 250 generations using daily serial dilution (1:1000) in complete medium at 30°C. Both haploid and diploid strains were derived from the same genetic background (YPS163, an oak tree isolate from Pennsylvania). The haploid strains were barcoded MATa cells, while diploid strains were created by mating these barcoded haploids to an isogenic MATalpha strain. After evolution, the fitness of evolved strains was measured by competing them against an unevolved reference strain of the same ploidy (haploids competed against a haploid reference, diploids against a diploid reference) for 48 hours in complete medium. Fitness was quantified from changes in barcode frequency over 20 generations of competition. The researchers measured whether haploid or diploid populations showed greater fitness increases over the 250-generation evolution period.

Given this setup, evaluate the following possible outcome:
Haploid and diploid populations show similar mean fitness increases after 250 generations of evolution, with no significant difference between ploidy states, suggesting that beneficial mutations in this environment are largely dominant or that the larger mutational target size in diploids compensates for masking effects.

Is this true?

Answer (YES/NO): NO